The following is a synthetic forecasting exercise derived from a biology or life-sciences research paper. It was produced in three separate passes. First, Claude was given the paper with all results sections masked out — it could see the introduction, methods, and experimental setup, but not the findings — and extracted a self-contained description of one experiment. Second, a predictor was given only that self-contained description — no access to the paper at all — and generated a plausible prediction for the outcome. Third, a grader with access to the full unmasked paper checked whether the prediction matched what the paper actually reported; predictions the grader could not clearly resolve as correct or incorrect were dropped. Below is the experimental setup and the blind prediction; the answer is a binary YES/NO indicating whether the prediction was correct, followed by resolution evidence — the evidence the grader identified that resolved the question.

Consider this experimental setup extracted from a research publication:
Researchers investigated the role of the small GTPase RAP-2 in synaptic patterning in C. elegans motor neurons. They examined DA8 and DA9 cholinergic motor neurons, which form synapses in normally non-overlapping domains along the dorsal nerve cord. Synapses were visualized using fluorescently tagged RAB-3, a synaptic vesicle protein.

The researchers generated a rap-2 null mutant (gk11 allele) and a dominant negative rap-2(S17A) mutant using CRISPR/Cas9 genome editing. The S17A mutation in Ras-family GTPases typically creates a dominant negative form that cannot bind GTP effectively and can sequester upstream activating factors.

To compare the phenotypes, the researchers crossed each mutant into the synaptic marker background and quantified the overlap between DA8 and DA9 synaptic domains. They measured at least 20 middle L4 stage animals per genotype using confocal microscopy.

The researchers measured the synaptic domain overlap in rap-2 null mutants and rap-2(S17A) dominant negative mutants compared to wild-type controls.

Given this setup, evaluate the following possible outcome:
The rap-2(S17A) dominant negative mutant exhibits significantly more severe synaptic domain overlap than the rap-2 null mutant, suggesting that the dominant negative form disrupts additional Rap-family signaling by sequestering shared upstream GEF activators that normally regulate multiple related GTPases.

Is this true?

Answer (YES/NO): NO